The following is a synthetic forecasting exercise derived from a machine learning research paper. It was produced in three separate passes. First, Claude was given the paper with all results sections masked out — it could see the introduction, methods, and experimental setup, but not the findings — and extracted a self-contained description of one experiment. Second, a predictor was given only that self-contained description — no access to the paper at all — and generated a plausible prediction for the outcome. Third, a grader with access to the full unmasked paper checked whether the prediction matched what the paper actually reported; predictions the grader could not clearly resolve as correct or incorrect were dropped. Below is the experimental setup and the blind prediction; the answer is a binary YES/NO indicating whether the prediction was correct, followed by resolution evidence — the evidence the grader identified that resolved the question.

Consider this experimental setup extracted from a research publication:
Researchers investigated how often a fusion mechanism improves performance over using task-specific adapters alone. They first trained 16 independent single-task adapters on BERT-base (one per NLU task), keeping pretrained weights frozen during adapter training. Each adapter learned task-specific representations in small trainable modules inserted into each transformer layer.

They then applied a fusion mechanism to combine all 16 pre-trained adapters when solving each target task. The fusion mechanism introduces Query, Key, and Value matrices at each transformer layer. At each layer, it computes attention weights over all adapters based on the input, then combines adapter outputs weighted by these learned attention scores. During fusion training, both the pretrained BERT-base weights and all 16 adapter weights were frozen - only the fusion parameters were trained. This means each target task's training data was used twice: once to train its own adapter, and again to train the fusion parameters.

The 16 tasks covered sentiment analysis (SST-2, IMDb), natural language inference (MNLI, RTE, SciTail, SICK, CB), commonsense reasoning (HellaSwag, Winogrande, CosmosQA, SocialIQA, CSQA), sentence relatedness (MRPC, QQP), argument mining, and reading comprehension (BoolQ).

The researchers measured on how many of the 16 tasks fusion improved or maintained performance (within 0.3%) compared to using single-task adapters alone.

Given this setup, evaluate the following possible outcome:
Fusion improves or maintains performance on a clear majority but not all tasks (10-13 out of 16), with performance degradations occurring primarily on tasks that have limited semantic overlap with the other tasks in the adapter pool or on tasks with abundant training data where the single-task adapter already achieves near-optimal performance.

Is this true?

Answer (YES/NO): NO